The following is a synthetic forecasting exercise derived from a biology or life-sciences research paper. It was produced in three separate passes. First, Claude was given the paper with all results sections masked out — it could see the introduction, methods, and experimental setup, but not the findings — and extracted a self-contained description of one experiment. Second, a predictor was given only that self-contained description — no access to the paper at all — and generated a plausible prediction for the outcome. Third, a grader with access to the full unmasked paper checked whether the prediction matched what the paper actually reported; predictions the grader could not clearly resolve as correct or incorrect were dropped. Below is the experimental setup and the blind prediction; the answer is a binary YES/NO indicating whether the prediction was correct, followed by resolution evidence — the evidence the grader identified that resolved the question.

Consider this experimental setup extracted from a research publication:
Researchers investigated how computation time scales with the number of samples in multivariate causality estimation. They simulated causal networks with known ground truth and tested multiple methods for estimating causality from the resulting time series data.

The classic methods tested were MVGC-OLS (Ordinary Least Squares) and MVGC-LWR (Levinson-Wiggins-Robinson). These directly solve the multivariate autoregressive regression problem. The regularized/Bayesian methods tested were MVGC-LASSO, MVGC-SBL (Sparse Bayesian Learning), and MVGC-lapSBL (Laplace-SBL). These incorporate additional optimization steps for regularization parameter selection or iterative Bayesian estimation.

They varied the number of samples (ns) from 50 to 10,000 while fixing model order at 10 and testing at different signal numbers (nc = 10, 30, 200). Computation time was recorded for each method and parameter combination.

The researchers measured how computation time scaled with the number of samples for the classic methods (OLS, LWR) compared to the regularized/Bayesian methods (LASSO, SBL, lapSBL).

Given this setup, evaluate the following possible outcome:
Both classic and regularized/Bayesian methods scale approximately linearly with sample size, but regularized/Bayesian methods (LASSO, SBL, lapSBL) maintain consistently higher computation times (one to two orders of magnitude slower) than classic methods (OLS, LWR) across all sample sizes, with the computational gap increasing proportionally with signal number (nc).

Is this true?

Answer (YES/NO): NO